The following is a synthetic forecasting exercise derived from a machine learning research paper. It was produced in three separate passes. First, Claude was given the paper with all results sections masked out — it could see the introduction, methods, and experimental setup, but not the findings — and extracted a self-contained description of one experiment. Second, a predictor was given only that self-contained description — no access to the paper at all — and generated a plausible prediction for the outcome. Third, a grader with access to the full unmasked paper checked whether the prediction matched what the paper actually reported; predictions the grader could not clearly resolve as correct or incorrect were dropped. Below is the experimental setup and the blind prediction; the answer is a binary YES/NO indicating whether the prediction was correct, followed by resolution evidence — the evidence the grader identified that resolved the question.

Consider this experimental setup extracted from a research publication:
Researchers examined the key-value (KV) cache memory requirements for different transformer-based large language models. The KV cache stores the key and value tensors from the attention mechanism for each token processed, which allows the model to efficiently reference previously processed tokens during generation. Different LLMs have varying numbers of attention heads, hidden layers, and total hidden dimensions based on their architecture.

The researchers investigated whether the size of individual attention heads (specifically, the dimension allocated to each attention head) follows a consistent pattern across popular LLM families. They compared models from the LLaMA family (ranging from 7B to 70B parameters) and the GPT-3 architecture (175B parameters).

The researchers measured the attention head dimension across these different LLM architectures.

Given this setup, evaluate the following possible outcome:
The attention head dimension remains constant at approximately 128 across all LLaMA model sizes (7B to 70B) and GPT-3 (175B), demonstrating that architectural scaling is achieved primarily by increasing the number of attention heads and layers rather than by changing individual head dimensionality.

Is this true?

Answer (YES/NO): YES